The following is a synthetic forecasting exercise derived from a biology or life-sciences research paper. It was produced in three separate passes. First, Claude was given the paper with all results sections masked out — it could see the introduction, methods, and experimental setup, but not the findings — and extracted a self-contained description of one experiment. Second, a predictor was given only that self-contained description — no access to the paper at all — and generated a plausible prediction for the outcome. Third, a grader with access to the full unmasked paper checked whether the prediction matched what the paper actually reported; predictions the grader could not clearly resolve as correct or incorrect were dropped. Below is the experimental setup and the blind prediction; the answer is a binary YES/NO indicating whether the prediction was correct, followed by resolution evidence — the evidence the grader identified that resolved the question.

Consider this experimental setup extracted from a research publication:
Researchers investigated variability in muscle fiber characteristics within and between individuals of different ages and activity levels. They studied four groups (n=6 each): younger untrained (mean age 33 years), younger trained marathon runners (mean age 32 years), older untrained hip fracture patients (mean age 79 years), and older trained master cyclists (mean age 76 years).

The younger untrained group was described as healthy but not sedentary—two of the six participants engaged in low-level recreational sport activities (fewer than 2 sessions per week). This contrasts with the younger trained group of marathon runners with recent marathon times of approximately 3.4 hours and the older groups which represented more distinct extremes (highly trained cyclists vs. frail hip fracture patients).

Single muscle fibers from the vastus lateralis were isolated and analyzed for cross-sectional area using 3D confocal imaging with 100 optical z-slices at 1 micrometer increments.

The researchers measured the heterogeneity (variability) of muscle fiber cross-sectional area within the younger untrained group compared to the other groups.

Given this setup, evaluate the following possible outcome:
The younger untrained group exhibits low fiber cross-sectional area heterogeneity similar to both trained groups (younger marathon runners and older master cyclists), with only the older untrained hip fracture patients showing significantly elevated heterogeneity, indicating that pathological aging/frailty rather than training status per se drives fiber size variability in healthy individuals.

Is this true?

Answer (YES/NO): NO